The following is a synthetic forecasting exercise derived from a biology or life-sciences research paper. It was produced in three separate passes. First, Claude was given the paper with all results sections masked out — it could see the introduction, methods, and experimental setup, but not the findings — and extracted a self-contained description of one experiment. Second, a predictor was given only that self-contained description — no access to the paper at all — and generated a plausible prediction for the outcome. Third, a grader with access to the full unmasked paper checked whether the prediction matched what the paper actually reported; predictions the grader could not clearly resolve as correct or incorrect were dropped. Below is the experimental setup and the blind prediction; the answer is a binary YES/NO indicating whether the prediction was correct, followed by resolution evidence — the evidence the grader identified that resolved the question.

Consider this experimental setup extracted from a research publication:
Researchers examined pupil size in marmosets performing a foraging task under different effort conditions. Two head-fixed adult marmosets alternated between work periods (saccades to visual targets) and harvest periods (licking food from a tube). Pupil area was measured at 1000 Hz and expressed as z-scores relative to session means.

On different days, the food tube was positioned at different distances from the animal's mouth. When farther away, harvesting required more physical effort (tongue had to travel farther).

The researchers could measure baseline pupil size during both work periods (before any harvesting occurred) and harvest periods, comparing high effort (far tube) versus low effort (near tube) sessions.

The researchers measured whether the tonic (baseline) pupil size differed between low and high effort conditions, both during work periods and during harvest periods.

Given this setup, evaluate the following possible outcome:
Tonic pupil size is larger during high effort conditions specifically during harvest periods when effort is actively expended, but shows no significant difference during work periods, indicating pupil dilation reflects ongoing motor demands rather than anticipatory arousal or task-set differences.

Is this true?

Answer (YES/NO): NO